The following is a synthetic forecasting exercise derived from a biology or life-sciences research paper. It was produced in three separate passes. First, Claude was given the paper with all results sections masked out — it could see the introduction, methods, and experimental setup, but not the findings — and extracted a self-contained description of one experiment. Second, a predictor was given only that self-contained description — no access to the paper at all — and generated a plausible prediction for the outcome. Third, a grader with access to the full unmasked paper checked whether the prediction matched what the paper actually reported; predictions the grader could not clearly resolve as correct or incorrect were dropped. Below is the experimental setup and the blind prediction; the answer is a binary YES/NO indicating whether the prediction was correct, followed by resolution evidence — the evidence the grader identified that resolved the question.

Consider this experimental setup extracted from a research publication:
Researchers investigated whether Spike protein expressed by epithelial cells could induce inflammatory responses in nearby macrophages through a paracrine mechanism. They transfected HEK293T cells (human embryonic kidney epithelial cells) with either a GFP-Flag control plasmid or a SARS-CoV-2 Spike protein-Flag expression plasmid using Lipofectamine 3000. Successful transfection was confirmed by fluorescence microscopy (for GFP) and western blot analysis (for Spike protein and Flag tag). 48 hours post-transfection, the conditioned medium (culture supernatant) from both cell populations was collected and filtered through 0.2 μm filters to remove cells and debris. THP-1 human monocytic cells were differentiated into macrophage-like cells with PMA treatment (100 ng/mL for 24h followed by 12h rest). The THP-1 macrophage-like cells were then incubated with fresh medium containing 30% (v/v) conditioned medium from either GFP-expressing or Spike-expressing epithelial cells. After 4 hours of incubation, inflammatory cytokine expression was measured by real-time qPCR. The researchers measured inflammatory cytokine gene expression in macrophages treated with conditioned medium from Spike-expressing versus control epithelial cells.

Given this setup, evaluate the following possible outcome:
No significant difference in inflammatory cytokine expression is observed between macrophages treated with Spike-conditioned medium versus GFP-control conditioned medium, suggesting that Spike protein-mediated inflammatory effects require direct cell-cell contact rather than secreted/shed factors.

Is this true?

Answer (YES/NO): YES